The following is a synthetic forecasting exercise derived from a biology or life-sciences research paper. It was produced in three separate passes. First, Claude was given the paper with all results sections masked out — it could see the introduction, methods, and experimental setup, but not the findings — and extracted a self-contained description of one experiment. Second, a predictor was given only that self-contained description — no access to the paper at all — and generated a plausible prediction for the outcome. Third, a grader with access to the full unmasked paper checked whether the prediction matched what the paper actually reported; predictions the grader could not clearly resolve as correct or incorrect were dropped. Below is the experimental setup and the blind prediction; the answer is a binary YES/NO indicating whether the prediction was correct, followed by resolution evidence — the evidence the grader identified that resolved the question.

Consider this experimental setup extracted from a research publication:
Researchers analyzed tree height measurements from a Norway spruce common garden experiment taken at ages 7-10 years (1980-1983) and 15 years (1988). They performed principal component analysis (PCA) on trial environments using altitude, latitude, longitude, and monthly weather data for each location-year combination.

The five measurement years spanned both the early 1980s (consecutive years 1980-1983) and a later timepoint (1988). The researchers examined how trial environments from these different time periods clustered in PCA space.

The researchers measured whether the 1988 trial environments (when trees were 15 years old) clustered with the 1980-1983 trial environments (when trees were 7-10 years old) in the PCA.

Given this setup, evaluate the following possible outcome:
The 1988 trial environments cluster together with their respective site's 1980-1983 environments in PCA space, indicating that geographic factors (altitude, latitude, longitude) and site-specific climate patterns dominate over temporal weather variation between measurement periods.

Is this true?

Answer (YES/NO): NO